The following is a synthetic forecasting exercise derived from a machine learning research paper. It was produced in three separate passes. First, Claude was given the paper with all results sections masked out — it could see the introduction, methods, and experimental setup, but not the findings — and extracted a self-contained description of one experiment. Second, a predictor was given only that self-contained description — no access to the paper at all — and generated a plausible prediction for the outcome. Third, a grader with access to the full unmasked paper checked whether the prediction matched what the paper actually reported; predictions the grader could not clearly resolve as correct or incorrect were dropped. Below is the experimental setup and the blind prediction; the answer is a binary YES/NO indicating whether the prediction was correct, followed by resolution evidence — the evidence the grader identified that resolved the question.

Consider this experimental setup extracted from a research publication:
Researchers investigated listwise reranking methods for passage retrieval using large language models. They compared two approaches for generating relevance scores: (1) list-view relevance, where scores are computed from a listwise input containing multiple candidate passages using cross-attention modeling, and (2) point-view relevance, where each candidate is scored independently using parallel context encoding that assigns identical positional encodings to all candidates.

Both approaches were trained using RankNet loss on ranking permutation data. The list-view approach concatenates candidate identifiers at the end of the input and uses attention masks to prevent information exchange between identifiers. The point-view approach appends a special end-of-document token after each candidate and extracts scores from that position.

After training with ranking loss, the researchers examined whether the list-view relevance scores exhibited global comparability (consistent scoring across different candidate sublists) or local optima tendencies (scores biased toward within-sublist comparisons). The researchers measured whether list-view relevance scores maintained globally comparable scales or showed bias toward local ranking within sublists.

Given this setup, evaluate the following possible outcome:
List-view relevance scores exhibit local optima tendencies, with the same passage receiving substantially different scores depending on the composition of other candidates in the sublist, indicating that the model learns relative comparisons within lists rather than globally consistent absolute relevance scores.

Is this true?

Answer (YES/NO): YES